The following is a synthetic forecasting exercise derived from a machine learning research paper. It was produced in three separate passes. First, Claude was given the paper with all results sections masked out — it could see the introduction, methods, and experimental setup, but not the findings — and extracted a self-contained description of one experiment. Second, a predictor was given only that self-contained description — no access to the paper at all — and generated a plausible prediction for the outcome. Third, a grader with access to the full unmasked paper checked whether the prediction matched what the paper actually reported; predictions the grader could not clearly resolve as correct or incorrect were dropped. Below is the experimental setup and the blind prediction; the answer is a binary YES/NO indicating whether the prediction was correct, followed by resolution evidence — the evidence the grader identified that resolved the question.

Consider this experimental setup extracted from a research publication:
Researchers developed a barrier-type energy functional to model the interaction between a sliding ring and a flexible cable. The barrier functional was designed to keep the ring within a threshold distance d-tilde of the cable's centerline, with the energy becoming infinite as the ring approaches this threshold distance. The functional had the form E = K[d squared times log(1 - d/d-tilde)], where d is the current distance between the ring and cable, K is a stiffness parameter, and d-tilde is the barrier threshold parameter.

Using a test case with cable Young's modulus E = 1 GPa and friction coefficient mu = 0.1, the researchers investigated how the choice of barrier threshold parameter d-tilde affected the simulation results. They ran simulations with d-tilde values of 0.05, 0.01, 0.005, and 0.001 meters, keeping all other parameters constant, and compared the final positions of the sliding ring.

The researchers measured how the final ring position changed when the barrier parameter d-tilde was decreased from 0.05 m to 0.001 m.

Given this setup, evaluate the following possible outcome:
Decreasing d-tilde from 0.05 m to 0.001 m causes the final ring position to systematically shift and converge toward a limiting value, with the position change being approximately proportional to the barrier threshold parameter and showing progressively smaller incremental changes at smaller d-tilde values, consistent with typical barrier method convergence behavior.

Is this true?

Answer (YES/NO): NO